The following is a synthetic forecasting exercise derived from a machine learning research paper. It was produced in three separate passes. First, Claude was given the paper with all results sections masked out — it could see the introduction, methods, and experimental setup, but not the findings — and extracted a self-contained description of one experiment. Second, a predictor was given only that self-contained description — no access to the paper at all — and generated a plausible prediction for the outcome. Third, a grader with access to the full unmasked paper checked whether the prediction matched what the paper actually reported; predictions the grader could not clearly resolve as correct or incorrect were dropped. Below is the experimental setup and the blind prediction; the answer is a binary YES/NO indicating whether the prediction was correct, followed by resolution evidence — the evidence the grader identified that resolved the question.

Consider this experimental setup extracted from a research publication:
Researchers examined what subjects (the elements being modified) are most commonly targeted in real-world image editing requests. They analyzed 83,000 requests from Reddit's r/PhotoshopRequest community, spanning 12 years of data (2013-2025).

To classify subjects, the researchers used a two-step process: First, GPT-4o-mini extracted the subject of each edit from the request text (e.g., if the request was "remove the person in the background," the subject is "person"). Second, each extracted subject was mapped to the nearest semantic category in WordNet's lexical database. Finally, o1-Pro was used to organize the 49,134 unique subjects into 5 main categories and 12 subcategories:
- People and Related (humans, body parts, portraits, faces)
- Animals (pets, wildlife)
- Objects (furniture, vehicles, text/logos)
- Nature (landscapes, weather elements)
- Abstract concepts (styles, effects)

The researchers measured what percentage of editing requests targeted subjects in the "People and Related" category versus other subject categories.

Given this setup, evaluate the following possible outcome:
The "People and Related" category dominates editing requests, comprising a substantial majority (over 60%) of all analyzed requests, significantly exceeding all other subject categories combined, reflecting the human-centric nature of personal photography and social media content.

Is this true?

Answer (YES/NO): NO